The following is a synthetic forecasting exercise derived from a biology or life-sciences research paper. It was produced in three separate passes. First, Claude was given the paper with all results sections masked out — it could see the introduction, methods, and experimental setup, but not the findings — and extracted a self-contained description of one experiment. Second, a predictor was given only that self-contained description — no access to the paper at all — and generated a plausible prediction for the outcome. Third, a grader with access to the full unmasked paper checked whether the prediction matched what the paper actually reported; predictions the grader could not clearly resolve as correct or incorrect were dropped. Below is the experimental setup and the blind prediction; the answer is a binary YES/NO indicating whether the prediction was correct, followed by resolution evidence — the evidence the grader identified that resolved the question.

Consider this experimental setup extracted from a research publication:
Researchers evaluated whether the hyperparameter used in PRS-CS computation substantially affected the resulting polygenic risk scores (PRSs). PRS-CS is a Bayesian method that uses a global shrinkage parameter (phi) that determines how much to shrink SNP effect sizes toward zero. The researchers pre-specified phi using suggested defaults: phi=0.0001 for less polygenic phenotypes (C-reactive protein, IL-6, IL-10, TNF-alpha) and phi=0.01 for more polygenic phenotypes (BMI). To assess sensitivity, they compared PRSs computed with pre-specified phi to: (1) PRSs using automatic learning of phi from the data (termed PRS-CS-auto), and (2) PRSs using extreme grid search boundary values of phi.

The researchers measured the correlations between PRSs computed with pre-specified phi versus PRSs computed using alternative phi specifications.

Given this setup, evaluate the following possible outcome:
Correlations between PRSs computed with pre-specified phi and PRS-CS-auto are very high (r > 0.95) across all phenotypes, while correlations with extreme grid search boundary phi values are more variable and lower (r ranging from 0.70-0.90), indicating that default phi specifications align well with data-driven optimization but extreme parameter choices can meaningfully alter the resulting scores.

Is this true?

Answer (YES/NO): NO